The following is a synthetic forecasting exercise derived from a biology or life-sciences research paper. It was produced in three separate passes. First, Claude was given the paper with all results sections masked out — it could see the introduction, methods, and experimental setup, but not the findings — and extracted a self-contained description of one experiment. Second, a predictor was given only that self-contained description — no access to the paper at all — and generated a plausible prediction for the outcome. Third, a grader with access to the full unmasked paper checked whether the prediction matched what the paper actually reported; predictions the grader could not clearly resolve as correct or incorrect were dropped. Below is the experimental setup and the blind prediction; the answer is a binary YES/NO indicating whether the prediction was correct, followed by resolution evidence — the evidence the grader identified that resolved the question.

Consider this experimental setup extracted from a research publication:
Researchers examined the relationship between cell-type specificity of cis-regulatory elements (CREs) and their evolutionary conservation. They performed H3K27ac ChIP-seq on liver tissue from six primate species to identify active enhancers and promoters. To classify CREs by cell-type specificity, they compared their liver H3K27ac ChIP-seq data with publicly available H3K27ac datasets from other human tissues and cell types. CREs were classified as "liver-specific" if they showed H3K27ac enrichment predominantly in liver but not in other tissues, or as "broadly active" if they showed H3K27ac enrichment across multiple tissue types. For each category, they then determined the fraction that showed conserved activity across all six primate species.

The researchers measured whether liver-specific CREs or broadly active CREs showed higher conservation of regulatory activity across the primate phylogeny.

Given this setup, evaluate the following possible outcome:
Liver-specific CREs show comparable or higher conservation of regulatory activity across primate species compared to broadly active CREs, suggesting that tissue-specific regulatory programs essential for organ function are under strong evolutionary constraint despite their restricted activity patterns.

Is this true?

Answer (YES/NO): NO